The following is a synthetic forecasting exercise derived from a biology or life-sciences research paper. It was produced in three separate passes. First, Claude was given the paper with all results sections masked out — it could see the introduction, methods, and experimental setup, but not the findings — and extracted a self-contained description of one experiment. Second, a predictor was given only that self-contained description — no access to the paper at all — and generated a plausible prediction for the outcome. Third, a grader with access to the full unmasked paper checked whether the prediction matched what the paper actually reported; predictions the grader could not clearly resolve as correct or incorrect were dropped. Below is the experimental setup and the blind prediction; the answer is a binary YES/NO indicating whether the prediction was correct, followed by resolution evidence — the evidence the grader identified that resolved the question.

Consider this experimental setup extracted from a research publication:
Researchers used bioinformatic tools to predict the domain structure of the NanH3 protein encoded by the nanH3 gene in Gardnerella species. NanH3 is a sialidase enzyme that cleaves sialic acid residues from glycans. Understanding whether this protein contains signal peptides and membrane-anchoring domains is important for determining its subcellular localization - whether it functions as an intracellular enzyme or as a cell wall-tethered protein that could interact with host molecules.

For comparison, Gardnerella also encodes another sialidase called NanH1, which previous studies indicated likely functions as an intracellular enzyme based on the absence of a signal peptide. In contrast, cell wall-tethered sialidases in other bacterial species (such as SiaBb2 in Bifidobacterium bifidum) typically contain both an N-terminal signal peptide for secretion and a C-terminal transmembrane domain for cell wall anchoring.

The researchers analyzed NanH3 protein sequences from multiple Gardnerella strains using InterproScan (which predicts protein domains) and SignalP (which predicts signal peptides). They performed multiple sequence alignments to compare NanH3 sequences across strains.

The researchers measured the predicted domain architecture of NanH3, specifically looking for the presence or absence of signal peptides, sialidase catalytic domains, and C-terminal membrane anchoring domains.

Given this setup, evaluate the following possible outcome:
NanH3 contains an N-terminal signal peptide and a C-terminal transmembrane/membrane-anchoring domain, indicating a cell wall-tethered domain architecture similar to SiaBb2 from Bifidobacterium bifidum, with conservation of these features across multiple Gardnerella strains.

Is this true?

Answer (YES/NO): YES